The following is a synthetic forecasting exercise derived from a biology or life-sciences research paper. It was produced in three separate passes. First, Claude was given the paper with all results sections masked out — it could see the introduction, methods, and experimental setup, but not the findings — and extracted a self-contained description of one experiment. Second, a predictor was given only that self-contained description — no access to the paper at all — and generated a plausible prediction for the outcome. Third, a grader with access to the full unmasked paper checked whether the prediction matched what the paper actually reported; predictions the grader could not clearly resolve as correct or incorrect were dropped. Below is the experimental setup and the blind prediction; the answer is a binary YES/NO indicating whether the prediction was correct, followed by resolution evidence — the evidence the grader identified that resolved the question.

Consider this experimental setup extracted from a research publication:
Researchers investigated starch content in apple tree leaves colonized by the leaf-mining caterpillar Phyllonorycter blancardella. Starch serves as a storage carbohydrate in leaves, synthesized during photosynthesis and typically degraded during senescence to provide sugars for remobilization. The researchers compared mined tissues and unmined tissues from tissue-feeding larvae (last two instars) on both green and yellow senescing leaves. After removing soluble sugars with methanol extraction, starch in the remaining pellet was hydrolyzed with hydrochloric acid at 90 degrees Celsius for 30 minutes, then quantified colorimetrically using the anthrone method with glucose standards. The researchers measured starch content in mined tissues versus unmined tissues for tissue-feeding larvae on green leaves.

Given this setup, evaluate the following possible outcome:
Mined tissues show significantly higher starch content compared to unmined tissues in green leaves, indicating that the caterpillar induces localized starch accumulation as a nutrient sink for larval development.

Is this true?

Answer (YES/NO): NO